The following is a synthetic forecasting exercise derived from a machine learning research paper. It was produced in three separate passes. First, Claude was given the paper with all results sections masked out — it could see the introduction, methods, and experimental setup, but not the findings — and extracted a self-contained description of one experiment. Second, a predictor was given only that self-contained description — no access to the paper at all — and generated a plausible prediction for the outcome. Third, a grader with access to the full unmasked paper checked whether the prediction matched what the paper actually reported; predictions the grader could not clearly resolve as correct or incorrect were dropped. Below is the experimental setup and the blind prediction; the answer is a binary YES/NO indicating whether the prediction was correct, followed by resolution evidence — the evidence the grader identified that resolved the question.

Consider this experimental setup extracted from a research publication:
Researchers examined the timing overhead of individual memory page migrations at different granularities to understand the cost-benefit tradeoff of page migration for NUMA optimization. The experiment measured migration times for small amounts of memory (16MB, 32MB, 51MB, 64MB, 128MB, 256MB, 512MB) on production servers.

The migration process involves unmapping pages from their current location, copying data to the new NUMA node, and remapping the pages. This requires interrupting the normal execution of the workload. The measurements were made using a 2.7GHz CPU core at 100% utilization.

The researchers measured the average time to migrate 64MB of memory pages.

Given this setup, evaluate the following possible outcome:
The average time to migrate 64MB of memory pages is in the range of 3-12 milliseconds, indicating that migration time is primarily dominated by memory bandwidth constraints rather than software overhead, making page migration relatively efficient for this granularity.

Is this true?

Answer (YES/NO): NO